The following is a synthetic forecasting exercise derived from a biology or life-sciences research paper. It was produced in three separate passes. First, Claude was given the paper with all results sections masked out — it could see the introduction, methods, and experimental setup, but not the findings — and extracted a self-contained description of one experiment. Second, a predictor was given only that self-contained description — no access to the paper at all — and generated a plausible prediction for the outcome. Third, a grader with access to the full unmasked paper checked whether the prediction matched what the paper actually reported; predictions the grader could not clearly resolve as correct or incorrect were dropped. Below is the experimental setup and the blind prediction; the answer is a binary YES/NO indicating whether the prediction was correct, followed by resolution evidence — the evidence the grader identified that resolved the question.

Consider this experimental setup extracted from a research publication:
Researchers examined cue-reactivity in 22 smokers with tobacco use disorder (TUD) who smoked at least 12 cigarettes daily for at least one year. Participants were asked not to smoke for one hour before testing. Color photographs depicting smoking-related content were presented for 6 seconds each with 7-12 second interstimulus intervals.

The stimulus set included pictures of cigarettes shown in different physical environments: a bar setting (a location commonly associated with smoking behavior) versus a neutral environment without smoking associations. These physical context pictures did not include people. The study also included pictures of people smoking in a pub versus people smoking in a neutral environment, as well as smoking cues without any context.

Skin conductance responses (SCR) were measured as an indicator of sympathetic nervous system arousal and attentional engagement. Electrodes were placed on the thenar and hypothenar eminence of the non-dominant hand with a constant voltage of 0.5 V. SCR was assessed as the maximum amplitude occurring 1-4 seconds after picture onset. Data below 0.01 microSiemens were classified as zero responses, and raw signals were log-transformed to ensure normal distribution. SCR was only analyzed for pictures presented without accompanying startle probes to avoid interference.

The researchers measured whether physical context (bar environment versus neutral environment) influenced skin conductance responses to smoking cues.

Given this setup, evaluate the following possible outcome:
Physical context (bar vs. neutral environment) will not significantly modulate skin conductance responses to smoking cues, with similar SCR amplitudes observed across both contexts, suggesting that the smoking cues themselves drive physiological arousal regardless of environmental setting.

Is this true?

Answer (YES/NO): YES